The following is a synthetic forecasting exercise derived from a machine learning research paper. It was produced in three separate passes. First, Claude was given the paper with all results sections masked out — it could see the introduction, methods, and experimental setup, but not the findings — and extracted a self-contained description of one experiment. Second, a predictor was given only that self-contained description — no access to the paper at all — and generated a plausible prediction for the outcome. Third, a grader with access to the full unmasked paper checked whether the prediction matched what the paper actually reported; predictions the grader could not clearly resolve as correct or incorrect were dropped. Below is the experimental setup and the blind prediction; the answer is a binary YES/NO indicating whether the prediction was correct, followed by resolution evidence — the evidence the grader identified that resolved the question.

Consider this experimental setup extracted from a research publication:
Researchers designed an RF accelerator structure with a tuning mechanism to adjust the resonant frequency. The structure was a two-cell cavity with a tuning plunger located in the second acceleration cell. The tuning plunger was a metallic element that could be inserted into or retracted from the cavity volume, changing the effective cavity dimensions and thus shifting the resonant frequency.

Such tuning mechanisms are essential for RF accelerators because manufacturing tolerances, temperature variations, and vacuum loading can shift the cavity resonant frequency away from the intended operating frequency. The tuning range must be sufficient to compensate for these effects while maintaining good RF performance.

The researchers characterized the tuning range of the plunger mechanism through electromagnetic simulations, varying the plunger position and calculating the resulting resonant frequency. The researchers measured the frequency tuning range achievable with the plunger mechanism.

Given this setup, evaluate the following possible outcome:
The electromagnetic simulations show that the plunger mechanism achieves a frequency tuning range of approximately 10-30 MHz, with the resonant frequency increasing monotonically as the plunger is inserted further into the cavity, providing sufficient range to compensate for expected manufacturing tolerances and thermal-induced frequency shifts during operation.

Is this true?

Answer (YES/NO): NO